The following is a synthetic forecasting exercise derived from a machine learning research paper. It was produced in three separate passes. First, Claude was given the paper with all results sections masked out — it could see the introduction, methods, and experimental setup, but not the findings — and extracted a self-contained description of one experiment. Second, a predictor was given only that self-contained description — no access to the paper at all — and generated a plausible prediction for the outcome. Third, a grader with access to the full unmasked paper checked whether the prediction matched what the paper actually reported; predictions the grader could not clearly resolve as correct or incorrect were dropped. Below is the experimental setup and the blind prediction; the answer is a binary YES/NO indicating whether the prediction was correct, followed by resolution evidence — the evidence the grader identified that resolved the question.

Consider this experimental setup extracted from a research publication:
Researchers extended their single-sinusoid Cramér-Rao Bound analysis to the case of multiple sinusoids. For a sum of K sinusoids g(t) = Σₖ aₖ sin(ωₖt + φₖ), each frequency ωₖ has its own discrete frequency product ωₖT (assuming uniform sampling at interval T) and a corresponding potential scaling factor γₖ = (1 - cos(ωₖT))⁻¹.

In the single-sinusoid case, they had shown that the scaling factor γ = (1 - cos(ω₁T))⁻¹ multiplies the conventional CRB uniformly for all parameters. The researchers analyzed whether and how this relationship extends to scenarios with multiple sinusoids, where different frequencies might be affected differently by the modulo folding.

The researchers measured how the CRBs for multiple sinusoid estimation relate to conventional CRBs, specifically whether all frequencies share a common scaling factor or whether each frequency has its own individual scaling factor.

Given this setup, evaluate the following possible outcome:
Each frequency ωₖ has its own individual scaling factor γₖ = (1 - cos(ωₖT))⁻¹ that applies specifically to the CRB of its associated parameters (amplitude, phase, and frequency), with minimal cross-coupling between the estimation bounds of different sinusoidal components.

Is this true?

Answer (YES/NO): YES